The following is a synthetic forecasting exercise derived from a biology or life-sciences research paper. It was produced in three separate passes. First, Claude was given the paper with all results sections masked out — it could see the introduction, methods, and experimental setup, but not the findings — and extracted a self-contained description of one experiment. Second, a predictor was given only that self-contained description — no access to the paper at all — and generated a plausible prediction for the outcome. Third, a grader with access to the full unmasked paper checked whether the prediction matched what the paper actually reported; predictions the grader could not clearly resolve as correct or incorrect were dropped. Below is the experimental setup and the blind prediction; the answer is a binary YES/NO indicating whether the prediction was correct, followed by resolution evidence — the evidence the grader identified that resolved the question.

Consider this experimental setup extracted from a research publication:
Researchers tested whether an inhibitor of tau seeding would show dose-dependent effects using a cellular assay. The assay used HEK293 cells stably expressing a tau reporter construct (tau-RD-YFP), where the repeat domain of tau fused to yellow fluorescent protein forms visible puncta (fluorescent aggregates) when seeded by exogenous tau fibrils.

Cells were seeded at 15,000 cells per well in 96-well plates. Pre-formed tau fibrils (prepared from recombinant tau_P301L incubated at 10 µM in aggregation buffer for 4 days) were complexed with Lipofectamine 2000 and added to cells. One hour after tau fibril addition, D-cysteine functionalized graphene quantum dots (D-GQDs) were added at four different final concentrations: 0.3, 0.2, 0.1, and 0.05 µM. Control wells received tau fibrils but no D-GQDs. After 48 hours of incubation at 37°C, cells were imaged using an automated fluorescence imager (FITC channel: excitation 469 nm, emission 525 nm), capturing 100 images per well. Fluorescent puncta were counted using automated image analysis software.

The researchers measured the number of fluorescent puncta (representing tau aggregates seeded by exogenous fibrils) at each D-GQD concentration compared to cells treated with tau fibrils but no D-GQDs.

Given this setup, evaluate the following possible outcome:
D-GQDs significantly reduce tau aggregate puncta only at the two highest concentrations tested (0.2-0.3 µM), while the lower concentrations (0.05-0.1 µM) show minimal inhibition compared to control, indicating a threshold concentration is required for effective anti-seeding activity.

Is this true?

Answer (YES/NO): NO